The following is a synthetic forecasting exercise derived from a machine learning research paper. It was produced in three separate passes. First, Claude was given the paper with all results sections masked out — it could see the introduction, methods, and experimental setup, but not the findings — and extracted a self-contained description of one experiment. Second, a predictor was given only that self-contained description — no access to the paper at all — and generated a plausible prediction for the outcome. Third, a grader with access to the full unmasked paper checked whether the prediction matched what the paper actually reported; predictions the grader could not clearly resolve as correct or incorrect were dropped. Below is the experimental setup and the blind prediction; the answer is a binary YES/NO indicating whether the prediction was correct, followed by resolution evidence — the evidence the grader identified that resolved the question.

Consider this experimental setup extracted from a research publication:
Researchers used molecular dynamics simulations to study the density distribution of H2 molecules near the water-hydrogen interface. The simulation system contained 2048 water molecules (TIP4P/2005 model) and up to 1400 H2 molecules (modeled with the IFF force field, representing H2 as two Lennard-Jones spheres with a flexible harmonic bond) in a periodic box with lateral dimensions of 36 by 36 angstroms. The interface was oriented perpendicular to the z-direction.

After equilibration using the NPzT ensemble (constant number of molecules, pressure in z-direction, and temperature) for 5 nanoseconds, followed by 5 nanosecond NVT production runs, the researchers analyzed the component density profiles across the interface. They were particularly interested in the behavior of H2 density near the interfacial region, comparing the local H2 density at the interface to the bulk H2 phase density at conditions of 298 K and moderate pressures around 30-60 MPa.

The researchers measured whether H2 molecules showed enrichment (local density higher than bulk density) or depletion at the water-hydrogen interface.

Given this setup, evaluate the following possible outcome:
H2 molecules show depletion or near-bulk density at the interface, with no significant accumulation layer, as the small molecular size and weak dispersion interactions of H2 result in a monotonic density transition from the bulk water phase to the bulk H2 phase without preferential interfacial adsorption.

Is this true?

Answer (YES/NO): NO